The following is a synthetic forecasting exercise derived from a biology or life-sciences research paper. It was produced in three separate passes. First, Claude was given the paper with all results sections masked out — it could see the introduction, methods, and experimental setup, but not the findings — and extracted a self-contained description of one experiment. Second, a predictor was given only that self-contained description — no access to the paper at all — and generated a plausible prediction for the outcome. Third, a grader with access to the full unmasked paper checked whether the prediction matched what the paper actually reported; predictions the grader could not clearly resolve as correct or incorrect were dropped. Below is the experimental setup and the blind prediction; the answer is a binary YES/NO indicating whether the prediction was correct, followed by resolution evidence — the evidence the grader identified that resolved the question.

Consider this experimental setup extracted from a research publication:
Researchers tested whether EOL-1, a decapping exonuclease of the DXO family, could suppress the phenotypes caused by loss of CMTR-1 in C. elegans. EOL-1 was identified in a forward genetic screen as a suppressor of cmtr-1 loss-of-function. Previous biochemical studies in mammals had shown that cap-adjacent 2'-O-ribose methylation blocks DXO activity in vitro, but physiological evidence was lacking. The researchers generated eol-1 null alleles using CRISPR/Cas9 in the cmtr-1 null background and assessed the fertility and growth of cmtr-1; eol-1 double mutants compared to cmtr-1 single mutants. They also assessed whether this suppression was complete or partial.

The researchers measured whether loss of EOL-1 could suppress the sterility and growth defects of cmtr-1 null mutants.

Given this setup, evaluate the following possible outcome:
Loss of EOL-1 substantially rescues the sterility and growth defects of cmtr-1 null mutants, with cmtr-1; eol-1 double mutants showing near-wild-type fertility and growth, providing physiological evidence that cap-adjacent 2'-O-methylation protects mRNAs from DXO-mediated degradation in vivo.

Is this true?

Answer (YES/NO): YES